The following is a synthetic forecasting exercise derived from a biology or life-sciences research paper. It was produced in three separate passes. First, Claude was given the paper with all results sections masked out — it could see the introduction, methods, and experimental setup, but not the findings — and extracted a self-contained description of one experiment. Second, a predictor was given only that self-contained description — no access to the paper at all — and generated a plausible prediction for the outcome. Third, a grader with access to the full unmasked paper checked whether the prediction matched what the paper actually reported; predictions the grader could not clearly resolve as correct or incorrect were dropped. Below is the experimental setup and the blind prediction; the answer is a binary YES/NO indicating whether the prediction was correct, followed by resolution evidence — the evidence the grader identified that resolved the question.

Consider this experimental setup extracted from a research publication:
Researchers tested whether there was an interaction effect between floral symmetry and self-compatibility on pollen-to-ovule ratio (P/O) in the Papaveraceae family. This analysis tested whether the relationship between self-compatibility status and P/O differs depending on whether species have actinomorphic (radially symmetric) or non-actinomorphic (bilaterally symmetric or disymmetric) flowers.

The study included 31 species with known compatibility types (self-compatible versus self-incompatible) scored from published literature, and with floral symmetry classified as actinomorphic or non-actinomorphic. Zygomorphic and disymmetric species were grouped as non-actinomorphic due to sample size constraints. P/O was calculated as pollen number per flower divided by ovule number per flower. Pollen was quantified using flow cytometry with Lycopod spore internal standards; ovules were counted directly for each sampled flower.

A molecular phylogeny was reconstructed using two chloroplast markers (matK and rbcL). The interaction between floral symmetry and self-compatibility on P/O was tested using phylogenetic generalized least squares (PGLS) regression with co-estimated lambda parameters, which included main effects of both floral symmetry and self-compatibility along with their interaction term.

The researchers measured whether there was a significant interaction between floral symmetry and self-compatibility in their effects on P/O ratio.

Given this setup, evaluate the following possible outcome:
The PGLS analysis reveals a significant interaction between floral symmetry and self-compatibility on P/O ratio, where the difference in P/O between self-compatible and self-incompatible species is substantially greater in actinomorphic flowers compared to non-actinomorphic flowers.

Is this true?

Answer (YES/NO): NO